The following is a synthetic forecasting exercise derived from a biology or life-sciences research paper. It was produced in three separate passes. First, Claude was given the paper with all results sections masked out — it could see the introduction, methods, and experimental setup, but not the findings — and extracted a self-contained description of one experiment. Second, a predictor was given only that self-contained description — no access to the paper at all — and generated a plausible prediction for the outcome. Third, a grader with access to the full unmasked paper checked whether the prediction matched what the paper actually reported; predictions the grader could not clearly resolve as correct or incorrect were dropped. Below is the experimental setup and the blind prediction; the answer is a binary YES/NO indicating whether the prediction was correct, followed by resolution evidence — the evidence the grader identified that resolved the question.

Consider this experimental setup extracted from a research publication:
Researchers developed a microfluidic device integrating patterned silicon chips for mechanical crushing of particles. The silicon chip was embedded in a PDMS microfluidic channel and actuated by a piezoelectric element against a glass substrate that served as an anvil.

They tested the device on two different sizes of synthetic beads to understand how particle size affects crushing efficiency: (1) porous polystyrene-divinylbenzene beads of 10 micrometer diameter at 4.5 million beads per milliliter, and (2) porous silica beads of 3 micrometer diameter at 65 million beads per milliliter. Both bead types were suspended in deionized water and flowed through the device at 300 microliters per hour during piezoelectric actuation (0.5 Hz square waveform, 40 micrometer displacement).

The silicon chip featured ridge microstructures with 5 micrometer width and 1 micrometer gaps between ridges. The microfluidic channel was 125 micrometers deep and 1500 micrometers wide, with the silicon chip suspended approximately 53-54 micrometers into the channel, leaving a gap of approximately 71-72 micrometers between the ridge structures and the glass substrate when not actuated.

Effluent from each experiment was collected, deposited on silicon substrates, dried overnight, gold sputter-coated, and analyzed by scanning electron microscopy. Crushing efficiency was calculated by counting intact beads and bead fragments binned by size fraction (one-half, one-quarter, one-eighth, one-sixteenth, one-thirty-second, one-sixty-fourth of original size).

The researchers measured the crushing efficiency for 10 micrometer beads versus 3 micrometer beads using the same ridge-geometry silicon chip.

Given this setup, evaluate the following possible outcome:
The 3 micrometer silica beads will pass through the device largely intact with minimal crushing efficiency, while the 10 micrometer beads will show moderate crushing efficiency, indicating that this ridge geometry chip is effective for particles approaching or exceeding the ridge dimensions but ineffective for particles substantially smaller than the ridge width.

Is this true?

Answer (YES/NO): NO